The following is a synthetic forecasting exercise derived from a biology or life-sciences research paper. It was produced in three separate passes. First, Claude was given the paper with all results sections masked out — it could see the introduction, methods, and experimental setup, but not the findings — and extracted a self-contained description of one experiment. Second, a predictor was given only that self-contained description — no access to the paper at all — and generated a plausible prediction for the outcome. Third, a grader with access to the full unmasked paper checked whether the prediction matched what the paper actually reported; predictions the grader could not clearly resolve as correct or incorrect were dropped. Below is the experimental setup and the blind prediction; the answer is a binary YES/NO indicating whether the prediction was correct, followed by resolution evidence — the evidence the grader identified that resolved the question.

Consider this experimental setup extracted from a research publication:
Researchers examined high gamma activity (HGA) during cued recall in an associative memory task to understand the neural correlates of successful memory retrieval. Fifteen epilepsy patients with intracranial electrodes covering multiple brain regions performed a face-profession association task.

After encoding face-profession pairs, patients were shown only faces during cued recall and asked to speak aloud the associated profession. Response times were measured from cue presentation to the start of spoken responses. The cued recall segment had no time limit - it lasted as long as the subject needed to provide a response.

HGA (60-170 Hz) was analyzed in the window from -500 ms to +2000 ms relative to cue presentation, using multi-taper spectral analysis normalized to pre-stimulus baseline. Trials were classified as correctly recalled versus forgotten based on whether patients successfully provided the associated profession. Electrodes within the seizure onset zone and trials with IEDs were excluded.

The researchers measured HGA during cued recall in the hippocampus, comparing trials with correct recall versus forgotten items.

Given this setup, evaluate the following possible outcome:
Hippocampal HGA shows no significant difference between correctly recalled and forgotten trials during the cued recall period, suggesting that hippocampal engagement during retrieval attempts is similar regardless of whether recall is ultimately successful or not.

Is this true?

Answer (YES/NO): NO